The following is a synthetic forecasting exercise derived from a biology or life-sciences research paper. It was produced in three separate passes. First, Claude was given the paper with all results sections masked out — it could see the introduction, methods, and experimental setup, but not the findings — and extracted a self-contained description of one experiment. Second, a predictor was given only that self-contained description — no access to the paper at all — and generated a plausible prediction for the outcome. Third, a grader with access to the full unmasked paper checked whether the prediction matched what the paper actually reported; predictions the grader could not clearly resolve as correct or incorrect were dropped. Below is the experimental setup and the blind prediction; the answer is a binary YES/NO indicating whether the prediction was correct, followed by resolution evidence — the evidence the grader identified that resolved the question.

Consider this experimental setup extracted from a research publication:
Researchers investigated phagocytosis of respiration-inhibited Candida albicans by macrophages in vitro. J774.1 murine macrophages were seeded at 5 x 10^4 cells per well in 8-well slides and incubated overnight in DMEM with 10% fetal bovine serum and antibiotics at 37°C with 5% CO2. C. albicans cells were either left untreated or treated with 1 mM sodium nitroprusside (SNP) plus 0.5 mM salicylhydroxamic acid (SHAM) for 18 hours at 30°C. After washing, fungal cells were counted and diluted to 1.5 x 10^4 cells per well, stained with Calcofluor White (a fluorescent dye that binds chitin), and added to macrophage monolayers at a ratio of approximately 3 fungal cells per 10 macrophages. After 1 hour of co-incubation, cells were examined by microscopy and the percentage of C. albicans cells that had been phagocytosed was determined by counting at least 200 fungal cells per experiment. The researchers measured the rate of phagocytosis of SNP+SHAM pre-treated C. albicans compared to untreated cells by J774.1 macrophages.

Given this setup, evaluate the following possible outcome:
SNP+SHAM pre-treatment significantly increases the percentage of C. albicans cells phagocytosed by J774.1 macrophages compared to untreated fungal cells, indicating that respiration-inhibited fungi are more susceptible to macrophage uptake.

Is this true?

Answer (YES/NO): YES